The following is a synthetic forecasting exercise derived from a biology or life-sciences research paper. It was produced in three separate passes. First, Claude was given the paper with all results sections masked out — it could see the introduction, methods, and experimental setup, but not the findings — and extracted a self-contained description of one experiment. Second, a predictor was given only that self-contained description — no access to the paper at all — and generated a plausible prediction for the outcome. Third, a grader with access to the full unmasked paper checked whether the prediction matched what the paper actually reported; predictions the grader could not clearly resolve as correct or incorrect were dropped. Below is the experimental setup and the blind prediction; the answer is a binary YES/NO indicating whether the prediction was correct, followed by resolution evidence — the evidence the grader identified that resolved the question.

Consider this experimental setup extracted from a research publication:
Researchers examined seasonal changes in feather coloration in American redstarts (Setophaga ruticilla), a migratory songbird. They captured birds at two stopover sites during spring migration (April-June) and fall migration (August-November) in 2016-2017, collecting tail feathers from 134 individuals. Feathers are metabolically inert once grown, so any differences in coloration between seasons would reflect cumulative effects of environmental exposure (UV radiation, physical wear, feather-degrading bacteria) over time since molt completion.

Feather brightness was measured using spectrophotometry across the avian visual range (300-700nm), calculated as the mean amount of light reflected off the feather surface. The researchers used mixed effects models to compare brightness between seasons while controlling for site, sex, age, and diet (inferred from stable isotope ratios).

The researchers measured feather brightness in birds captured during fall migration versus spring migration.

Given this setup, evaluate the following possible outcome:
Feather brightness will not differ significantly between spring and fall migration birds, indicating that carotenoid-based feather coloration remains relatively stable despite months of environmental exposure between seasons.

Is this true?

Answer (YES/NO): NO